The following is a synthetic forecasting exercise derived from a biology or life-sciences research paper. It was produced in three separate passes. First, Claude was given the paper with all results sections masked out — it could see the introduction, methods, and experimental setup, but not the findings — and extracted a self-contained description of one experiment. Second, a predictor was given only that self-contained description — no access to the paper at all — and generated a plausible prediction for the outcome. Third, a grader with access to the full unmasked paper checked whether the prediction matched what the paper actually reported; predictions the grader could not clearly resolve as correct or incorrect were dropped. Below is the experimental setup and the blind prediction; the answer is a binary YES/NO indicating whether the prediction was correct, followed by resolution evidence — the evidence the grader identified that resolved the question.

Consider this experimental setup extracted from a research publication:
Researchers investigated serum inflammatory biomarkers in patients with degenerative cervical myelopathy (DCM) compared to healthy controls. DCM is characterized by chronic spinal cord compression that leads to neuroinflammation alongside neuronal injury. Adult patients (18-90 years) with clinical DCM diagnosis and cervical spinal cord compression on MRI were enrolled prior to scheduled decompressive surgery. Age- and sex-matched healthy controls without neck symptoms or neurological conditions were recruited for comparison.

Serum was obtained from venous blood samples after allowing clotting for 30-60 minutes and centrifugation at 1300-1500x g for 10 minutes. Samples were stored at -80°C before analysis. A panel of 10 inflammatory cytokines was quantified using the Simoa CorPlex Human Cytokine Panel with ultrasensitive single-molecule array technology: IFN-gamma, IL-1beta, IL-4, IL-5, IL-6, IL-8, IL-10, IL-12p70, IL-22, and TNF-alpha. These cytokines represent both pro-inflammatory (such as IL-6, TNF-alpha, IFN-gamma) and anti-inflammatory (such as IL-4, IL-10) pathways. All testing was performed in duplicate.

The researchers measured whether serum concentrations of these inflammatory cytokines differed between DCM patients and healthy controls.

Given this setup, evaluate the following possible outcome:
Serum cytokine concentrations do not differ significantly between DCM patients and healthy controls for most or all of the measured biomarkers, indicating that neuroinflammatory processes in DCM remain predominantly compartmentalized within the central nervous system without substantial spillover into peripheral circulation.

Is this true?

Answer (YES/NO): NO